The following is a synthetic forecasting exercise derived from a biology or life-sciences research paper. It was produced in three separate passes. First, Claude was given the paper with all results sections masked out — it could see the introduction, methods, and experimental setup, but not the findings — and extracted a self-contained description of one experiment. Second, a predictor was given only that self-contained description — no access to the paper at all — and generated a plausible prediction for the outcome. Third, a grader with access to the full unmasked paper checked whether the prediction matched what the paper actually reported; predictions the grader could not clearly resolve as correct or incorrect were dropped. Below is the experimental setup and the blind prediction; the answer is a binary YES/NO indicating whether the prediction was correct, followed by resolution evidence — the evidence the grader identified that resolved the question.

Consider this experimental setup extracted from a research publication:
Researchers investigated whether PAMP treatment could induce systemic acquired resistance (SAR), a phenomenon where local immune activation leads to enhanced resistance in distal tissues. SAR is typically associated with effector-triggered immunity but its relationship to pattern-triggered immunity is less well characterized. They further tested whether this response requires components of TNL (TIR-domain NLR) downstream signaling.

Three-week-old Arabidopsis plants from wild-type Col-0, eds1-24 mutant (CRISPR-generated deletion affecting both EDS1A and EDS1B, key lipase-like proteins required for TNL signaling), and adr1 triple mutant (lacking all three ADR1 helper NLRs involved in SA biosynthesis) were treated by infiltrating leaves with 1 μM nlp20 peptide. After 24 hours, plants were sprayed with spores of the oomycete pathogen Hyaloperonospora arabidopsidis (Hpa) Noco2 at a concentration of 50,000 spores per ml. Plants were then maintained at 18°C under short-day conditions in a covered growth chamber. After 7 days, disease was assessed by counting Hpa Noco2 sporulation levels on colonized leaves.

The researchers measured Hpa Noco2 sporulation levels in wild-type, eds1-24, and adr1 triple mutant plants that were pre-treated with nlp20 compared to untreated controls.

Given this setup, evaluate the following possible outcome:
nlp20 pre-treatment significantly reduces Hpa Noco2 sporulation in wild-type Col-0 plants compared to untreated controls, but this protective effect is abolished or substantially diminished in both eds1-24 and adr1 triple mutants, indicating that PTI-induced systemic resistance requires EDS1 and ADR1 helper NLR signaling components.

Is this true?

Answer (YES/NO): YES